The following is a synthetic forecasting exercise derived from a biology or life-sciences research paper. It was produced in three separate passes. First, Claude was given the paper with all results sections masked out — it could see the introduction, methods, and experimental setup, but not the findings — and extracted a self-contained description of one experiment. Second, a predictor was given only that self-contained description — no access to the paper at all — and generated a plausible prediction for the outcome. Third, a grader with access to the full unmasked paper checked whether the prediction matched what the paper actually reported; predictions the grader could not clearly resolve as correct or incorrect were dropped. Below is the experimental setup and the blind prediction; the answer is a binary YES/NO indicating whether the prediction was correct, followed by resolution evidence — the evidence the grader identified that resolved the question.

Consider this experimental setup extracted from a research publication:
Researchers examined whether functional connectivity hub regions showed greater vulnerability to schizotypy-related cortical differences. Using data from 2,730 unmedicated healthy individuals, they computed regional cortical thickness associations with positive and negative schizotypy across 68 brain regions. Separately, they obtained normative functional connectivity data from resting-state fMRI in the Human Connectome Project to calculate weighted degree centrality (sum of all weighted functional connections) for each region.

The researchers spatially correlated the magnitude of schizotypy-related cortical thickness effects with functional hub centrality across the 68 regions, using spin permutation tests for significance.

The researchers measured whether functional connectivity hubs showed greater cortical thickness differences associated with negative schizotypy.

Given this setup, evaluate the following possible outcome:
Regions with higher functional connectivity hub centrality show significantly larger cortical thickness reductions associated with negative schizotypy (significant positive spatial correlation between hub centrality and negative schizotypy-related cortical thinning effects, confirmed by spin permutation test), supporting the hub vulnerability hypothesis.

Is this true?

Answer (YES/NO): NO